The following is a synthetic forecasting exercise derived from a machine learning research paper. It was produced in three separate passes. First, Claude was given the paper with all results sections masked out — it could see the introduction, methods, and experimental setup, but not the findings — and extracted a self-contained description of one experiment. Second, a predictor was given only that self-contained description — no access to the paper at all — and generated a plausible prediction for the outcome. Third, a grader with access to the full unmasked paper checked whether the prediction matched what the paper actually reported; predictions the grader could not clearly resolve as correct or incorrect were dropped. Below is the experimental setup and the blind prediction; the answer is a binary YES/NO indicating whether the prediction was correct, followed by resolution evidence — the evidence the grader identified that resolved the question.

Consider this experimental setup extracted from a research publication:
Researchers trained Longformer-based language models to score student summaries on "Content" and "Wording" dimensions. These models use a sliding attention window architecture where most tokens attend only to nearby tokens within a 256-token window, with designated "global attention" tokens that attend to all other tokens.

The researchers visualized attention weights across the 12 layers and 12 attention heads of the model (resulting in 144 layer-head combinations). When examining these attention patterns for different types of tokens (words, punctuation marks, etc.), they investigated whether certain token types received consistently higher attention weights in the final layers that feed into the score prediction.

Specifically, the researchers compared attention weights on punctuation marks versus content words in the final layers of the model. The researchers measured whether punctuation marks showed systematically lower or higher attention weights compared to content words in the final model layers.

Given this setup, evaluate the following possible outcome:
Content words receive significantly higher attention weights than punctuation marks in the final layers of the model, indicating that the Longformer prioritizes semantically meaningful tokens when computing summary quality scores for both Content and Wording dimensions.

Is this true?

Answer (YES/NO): NO